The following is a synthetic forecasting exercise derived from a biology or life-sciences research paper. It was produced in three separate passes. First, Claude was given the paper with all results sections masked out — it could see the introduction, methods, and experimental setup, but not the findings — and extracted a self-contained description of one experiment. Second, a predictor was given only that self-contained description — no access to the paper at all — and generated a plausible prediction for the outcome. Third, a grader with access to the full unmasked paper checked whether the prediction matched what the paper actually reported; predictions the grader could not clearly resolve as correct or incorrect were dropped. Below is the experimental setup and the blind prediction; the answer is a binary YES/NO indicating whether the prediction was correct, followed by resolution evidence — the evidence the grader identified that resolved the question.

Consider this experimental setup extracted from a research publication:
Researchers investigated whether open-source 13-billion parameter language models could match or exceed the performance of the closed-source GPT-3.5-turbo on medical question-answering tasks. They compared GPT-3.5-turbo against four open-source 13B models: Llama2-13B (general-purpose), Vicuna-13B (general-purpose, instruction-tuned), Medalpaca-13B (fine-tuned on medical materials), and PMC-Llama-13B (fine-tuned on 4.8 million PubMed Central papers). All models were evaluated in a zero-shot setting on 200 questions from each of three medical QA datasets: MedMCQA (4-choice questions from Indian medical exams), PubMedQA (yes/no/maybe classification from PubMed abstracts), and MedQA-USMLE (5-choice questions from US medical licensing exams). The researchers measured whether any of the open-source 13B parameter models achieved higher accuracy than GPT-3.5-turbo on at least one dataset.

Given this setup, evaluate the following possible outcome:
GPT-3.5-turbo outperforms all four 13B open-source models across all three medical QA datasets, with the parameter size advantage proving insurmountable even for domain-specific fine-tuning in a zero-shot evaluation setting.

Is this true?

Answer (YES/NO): NO